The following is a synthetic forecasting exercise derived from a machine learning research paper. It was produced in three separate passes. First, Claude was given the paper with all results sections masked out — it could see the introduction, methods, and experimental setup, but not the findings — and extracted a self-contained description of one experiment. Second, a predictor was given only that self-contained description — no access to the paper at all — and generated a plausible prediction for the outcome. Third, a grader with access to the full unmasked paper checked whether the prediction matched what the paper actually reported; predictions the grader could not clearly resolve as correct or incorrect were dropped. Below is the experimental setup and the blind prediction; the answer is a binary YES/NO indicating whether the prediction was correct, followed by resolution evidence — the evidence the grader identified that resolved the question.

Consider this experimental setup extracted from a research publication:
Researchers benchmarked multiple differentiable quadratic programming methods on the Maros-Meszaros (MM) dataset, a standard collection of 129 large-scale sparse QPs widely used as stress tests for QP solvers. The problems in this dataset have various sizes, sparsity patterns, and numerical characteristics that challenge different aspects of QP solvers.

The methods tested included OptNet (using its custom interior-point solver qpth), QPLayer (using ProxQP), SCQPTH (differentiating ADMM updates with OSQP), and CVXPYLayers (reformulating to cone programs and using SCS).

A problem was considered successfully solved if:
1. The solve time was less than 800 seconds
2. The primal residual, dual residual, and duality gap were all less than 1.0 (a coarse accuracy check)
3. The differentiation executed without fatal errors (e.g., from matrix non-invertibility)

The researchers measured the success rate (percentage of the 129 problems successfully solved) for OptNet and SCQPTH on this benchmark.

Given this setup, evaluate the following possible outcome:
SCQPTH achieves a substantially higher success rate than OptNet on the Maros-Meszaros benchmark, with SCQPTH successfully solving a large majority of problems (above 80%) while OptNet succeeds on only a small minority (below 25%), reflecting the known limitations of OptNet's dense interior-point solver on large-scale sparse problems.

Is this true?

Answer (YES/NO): NO